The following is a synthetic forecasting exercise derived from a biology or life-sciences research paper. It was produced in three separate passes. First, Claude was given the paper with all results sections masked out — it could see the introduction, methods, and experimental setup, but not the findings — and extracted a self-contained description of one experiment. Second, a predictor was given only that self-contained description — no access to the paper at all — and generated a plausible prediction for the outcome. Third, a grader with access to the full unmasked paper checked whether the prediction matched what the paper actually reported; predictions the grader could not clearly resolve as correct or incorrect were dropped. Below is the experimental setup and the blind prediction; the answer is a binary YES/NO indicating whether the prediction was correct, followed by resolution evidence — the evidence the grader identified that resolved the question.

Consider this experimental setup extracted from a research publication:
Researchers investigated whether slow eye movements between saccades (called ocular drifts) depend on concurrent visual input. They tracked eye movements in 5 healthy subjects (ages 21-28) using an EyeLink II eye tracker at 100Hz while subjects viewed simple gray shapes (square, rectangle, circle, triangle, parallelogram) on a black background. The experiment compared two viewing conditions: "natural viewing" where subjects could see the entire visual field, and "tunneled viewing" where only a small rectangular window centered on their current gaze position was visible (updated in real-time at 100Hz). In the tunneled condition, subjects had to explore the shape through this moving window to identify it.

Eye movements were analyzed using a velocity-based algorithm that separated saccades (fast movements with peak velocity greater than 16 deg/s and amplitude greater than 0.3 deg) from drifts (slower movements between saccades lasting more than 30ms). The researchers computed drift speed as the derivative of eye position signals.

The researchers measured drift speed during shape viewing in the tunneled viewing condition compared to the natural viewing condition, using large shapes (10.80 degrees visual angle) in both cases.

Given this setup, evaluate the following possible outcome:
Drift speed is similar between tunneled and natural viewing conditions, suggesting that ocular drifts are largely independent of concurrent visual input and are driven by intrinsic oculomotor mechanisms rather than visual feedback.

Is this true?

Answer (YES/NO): NO